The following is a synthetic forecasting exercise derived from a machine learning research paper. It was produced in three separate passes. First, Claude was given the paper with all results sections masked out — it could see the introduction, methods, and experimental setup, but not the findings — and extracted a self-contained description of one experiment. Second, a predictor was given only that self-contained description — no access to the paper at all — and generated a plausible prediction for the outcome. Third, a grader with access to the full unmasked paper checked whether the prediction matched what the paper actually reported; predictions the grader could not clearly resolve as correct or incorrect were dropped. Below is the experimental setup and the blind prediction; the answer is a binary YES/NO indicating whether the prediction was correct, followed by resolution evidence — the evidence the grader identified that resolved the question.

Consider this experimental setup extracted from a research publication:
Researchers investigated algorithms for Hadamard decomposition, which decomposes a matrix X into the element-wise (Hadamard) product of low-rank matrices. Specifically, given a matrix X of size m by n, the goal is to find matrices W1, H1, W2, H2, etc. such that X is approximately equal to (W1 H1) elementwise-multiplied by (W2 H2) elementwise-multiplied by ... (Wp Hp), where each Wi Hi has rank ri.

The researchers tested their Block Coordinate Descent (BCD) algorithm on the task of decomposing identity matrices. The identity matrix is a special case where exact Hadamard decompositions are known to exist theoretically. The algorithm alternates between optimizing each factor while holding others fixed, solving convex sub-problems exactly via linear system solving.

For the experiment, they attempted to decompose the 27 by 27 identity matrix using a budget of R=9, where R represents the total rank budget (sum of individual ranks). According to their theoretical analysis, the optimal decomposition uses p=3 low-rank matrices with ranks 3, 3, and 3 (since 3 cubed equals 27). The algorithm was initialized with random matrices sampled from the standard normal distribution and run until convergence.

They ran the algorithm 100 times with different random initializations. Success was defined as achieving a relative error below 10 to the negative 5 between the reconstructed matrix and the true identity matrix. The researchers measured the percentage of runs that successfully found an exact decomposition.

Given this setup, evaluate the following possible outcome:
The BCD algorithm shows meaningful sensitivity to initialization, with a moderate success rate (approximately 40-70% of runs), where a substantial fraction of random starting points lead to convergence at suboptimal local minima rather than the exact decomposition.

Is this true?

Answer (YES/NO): YES